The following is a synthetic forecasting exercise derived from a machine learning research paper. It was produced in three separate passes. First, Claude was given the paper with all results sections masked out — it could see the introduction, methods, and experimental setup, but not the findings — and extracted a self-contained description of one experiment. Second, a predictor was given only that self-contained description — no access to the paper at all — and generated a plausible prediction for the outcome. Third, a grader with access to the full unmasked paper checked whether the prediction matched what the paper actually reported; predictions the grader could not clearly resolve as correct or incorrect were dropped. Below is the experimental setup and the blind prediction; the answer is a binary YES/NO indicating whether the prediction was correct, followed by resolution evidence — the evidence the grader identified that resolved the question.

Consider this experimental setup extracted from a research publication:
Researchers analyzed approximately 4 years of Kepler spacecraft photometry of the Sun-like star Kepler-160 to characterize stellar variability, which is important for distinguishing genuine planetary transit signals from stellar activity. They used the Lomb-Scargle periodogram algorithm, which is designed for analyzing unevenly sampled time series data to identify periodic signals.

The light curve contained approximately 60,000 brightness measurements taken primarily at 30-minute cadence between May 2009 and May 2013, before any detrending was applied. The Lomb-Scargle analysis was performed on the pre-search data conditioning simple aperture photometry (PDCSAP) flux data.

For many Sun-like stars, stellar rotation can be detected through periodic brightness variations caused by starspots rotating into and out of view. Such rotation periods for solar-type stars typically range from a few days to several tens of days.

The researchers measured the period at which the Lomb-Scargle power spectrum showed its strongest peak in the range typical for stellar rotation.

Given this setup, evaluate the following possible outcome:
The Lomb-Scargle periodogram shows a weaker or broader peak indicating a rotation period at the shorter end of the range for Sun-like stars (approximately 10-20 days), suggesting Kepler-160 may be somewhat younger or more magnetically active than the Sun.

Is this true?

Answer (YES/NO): NO